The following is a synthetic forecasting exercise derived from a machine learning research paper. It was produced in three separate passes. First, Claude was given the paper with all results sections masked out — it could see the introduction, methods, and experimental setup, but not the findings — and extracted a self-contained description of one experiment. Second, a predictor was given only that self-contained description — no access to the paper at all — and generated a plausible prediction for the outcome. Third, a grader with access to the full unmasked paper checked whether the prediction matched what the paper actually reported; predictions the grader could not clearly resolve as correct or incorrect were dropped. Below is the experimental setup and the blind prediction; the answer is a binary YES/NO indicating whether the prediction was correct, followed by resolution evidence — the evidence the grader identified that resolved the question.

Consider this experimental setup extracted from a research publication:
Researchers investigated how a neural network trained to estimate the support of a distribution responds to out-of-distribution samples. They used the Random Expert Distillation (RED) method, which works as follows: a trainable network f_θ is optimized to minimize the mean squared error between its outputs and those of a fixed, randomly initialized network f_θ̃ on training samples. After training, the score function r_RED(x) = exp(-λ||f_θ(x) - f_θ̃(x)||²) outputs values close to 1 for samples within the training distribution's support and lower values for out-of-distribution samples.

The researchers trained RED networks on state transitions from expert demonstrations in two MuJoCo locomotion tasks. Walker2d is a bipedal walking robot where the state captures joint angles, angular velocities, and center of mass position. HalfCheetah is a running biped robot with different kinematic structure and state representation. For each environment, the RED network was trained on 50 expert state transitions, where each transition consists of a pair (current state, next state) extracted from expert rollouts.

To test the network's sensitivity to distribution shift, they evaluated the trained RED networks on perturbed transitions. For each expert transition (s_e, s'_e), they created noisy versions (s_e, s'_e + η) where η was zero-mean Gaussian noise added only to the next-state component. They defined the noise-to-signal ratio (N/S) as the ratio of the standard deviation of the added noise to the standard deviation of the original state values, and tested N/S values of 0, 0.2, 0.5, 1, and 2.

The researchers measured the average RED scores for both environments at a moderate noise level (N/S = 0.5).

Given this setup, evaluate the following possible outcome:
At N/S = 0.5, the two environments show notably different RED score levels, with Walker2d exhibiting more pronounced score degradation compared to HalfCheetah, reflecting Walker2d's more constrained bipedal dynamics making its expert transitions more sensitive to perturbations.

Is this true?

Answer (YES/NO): NO